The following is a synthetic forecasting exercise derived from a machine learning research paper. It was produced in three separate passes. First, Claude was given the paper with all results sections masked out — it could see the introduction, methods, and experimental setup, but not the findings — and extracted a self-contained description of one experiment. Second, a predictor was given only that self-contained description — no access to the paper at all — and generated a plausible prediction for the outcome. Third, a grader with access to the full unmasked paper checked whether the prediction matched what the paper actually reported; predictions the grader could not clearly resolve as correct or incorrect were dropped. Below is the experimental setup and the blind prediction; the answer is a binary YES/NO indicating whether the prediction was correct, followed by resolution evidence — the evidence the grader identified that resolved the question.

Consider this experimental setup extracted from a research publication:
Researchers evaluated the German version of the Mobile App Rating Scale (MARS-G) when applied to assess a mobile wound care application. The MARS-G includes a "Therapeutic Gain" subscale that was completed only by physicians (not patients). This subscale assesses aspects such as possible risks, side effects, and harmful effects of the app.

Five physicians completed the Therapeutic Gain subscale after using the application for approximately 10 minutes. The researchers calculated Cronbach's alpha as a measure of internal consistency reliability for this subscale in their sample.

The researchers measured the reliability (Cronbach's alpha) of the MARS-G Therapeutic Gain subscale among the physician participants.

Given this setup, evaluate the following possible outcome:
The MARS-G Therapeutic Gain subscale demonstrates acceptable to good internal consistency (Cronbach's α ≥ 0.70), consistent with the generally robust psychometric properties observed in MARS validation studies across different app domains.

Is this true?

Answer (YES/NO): NO